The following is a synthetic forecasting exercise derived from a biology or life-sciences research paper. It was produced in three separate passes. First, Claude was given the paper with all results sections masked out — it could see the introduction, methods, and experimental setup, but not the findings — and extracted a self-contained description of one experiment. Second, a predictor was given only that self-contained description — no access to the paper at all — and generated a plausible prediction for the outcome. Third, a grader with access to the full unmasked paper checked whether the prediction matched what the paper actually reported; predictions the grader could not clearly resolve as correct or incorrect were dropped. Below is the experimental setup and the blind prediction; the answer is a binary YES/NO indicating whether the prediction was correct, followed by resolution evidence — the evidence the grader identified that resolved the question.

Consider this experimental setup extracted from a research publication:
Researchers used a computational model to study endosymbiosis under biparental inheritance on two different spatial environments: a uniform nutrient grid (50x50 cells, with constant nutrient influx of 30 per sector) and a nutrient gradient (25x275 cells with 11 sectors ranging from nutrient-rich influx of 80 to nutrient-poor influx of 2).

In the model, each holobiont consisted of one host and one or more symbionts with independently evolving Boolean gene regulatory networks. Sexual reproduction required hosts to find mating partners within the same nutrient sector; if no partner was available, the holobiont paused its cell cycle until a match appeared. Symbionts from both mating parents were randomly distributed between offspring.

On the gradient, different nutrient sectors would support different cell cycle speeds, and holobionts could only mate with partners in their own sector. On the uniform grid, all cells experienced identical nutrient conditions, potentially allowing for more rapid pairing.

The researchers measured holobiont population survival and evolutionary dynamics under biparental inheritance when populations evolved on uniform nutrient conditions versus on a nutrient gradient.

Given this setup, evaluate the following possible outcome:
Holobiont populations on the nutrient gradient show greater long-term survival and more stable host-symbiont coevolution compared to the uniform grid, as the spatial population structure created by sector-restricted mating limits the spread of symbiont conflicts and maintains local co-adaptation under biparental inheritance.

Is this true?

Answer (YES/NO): YES